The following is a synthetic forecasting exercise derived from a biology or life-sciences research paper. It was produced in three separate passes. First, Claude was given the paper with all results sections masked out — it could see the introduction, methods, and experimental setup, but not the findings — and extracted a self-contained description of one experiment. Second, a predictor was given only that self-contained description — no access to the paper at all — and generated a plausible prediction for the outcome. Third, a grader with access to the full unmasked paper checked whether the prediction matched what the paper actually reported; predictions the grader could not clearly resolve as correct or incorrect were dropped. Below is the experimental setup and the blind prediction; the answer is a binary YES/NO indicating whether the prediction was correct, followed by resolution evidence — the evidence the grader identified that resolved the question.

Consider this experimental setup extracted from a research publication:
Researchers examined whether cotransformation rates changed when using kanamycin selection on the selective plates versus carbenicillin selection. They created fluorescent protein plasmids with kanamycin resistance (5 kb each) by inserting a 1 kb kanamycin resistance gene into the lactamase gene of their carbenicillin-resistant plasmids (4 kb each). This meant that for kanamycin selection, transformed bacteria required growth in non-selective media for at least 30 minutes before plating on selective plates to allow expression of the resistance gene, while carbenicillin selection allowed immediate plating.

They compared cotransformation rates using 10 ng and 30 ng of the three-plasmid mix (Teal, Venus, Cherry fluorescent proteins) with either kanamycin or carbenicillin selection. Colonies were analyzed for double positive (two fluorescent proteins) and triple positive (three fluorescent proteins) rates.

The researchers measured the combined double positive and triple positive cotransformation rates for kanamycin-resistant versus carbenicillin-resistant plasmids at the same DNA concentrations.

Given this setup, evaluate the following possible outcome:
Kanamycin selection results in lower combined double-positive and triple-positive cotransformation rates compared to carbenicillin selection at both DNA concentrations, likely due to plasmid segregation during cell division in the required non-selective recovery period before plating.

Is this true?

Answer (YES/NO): NO